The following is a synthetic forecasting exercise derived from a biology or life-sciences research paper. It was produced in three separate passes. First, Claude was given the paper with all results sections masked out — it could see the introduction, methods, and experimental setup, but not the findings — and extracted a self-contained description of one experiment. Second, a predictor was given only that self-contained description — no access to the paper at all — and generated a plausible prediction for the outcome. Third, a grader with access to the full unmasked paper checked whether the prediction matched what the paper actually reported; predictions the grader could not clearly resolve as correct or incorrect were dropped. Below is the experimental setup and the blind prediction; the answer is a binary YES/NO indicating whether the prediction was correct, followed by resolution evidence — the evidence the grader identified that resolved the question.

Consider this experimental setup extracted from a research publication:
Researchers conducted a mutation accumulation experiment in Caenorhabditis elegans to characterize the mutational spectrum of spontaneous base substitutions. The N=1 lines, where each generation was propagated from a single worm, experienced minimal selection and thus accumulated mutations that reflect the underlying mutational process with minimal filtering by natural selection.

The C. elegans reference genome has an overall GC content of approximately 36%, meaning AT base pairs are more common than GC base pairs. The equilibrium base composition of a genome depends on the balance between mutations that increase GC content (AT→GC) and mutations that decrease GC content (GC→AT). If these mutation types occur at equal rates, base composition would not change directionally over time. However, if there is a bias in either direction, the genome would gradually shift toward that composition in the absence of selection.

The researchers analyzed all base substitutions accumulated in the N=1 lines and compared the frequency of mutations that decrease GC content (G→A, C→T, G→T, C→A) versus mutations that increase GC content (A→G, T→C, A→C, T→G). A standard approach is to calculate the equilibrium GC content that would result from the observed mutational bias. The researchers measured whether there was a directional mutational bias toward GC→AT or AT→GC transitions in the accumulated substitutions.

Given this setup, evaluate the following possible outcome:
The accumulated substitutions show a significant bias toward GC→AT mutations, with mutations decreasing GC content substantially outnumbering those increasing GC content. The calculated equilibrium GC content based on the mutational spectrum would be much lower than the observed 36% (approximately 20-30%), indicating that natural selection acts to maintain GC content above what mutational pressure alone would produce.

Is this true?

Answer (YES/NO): YES